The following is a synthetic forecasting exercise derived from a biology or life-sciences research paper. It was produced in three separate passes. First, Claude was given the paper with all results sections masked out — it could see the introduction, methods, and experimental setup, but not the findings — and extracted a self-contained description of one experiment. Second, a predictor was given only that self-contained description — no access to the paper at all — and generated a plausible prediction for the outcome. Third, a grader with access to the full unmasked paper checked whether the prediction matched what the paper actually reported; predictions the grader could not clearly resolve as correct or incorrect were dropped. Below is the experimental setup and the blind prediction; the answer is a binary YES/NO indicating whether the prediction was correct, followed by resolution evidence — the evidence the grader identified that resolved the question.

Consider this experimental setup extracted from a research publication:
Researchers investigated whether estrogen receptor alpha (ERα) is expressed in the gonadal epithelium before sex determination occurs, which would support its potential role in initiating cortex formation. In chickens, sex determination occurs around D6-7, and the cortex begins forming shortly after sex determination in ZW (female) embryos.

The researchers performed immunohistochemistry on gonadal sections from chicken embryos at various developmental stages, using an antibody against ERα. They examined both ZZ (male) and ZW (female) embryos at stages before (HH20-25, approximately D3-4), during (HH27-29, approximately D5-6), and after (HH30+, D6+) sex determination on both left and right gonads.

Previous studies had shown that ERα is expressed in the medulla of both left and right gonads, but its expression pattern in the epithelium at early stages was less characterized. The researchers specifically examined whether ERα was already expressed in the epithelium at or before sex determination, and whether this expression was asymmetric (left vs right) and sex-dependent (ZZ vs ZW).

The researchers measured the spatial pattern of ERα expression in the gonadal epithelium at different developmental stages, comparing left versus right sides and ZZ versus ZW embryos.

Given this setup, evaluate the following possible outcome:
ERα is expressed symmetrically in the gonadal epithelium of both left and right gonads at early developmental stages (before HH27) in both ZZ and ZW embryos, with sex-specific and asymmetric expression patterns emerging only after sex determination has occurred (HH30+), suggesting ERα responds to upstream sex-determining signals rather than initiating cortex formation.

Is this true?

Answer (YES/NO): NO